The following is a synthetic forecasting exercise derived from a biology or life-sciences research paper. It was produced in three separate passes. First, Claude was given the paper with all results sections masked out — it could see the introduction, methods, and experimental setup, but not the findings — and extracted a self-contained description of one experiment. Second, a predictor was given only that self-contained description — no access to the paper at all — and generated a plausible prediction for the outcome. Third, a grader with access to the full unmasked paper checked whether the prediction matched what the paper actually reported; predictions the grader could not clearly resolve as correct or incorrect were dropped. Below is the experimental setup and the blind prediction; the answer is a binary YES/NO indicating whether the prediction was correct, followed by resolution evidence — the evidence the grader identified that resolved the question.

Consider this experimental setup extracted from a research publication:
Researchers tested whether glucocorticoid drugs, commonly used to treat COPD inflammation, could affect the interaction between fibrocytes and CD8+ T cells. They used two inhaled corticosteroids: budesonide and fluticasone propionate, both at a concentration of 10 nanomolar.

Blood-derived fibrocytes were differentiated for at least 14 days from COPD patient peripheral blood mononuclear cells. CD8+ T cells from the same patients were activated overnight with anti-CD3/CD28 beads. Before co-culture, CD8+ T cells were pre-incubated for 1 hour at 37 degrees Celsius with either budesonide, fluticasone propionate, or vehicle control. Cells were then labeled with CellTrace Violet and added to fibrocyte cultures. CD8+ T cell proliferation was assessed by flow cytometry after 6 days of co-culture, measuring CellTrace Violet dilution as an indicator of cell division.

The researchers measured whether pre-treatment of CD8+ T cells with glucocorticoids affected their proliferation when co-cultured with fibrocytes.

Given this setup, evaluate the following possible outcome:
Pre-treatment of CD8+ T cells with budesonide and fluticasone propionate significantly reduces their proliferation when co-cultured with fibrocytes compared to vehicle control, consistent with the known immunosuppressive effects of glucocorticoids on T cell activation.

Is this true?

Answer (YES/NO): NO